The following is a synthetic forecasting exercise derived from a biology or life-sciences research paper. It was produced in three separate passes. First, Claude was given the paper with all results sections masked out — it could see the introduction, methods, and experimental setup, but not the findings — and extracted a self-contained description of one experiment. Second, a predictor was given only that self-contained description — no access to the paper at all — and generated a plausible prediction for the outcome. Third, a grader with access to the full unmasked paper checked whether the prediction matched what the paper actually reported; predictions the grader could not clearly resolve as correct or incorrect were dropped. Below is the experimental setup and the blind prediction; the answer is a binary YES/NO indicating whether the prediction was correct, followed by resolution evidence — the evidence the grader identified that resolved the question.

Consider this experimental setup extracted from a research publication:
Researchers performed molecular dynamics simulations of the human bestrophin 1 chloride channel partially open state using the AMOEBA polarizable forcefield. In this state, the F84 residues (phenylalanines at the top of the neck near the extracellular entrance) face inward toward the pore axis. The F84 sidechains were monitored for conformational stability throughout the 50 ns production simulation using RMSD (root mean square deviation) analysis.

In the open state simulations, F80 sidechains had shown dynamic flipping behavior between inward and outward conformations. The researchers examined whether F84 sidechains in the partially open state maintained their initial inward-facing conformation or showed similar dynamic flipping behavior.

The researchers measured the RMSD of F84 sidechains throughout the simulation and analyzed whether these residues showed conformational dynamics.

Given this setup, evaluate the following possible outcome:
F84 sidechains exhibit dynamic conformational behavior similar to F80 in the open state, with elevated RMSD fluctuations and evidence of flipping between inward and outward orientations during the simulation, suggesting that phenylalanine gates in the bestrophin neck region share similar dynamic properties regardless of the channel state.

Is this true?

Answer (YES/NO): NO